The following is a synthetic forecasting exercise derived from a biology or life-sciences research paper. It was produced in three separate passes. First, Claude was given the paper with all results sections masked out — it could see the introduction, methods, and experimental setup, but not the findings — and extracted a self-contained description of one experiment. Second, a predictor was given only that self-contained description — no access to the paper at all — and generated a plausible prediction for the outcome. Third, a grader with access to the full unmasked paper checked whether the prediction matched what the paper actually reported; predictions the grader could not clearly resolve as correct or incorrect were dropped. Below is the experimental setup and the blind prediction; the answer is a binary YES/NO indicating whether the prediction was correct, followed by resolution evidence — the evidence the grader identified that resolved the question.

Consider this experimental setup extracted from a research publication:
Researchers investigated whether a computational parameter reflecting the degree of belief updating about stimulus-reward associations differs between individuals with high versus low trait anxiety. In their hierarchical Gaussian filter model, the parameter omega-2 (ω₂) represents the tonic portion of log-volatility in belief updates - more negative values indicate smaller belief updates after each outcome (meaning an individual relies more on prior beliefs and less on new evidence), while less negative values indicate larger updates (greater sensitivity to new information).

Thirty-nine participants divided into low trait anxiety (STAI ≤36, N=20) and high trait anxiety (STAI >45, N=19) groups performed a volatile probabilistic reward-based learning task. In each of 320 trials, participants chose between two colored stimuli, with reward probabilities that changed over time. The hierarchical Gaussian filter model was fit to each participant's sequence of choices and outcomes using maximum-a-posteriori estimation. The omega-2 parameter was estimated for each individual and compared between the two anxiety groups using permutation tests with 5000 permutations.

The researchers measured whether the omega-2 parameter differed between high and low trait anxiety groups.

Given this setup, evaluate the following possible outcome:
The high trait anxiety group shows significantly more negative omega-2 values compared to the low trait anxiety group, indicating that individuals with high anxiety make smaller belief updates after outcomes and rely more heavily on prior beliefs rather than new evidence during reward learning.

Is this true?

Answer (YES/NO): NO